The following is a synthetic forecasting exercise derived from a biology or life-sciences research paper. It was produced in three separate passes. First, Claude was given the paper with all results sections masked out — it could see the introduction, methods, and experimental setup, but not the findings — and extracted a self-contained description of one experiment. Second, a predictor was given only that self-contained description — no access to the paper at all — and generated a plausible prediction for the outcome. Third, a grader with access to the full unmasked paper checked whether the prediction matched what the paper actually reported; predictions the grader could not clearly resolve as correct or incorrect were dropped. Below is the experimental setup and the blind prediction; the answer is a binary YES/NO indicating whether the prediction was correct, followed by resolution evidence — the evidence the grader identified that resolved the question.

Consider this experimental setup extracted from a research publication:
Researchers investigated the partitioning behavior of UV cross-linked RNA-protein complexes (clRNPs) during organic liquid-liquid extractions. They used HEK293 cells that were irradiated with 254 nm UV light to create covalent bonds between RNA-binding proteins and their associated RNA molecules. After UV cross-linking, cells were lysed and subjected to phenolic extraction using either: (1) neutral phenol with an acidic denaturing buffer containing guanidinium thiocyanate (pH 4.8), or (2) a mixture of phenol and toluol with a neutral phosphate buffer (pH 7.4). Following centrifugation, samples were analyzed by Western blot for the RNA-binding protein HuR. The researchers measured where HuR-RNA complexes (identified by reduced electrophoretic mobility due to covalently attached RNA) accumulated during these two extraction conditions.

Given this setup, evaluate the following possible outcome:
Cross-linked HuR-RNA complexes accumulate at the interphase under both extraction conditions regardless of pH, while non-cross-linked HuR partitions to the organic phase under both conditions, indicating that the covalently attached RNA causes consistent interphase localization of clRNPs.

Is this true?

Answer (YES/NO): NO